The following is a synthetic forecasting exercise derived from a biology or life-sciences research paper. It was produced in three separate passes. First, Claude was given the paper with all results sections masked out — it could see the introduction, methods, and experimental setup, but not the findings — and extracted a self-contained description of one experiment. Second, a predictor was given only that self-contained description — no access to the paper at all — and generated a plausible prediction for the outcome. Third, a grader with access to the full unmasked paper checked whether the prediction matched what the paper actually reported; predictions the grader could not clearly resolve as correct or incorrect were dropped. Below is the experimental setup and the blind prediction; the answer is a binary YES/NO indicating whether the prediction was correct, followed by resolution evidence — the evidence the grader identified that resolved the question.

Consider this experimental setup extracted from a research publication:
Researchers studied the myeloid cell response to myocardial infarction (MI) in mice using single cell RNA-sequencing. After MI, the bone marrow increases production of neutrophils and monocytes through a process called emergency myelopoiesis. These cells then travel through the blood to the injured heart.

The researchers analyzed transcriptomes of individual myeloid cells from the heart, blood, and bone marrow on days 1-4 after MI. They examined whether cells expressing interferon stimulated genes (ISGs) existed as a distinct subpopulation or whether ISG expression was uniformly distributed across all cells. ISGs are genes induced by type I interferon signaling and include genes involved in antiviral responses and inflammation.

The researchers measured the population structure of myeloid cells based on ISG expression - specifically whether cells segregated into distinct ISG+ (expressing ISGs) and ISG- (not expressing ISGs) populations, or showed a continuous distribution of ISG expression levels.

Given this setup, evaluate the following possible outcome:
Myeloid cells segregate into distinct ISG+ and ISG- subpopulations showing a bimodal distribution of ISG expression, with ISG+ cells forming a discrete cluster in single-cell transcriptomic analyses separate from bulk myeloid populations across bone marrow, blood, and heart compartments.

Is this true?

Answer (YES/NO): YES